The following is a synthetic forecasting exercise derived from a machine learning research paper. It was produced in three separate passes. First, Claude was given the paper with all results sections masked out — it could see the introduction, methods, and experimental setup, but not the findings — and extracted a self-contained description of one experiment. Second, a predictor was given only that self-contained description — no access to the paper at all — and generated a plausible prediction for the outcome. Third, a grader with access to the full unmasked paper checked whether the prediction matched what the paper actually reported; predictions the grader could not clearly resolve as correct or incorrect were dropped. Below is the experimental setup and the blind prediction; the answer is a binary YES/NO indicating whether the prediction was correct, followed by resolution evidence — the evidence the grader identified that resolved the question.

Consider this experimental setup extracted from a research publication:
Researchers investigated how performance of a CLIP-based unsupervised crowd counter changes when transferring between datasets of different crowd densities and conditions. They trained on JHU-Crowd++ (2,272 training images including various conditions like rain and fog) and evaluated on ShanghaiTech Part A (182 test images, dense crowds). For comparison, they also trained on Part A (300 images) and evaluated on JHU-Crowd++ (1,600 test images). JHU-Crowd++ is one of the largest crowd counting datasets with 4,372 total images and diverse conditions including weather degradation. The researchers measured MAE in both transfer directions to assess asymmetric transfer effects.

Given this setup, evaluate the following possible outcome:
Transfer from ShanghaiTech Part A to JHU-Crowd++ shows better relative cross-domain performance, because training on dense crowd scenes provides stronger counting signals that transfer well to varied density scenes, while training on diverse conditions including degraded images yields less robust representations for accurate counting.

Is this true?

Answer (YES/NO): YES